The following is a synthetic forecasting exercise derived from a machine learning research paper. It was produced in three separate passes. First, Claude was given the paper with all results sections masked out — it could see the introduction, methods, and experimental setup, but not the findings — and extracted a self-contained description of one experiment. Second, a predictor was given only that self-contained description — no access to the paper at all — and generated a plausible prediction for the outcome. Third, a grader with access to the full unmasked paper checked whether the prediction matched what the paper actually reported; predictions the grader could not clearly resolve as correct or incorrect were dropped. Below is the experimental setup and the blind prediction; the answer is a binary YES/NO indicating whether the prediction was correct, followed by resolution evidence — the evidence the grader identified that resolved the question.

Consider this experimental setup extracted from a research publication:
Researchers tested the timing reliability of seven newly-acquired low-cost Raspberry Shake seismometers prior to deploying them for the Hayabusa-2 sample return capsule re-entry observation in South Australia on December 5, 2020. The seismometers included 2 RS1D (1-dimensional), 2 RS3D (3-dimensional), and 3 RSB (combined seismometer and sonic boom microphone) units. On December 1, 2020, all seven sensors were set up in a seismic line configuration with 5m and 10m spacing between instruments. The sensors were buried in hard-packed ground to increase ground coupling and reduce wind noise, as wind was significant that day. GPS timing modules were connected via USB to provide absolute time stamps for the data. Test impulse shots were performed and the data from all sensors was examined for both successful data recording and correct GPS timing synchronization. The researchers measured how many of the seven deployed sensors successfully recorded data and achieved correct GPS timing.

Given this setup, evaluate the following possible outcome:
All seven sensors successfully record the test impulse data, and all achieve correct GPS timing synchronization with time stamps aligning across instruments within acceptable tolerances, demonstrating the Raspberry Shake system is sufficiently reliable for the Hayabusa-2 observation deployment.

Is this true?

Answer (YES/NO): NO